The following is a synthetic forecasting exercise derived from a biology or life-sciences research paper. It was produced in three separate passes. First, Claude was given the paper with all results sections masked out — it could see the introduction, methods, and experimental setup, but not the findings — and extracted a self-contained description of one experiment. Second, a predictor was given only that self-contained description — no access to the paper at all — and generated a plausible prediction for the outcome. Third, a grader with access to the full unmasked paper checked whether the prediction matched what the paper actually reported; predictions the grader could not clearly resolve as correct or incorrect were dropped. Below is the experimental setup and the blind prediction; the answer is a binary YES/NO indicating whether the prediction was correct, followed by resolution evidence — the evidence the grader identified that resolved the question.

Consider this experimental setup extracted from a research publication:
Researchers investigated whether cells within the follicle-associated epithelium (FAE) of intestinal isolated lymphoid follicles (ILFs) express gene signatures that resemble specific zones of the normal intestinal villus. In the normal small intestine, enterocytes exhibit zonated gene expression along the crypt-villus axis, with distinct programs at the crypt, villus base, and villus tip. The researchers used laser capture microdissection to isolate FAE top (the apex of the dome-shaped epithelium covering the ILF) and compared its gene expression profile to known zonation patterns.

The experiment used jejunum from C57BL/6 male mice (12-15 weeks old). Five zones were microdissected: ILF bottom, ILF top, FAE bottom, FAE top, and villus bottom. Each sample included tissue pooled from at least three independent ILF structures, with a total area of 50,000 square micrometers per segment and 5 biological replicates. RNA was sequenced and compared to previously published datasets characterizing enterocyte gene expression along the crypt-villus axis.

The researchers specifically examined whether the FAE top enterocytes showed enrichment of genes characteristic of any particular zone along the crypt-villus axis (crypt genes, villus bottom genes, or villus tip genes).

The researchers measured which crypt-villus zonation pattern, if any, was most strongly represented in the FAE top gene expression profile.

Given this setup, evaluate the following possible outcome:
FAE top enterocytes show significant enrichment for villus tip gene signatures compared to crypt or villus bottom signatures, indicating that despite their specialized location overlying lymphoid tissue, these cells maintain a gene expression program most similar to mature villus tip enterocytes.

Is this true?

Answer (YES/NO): NO